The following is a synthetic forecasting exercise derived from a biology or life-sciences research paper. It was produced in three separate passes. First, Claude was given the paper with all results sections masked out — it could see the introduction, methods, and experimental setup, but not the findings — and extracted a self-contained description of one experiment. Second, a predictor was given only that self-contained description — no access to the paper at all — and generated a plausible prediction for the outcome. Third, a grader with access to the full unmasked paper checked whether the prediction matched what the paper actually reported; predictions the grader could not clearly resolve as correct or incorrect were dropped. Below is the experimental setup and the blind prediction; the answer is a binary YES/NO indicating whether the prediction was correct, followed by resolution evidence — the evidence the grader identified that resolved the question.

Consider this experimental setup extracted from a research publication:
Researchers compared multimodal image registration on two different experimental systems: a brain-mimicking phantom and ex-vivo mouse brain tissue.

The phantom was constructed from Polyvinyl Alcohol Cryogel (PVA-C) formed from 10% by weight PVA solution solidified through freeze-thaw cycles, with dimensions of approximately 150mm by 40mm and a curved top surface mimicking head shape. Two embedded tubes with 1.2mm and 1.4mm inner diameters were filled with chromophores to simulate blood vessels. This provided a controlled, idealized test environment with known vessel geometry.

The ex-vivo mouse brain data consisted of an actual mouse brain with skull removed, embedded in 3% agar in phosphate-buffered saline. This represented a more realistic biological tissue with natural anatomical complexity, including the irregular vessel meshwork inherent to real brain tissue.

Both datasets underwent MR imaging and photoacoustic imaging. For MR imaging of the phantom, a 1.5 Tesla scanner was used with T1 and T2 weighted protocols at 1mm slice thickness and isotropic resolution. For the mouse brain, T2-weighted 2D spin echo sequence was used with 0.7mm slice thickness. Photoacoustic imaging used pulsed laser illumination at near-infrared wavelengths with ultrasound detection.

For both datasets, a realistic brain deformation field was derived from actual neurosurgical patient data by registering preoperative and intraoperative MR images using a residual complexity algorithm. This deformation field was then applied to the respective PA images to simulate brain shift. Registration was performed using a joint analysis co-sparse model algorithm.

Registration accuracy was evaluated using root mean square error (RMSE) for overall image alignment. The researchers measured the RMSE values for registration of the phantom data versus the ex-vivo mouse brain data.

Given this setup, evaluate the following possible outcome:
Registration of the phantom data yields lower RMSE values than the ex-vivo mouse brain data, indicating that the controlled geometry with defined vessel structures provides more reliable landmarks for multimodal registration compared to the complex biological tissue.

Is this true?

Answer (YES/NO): YES